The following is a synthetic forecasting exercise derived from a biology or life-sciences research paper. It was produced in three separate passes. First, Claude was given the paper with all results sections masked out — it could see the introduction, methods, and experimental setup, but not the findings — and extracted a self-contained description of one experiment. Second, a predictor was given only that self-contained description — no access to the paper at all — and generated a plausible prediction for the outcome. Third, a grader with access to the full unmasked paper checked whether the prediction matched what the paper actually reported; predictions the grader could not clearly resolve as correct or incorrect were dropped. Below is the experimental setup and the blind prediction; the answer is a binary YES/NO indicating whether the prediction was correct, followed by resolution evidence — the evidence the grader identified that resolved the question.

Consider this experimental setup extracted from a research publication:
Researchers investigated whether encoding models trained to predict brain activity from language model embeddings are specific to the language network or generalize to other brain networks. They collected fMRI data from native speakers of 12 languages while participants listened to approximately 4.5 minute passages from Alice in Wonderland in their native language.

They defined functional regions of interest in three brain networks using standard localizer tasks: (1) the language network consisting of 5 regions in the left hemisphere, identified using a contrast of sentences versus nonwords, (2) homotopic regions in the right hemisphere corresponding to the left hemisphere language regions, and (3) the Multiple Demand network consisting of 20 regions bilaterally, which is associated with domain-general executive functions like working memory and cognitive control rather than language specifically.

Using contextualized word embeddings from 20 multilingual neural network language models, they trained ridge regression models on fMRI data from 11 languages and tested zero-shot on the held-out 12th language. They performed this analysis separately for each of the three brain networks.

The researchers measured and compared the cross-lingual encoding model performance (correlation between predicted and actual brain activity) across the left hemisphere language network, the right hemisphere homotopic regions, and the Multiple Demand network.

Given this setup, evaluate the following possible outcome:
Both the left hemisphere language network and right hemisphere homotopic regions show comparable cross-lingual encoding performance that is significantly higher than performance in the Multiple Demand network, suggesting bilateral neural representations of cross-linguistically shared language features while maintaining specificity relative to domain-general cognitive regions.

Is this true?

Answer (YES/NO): NO